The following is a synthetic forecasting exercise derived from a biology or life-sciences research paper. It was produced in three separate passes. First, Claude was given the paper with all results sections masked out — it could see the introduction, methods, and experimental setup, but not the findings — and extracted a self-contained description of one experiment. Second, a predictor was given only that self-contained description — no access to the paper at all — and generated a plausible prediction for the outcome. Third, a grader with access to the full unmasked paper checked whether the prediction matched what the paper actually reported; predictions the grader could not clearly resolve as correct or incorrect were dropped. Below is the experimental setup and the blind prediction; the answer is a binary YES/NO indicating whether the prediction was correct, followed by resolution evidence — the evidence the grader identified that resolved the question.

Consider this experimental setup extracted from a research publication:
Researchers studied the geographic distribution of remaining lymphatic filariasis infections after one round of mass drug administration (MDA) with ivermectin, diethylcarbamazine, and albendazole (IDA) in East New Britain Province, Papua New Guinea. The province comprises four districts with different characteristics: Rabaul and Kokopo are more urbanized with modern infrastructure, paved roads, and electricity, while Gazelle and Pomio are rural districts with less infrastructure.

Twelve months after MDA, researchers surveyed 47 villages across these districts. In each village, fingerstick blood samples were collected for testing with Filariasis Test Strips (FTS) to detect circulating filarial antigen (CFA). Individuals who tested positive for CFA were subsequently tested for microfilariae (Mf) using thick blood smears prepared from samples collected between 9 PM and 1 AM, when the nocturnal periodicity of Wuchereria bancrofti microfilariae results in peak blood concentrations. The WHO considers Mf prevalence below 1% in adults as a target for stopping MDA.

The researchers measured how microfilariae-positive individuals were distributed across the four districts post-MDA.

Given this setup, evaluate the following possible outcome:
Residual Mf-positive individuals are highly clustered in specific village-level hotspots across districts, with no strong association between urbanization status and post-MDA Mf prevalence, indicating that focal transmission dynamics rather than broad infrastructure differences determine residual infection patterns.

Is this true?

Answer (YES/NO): YES